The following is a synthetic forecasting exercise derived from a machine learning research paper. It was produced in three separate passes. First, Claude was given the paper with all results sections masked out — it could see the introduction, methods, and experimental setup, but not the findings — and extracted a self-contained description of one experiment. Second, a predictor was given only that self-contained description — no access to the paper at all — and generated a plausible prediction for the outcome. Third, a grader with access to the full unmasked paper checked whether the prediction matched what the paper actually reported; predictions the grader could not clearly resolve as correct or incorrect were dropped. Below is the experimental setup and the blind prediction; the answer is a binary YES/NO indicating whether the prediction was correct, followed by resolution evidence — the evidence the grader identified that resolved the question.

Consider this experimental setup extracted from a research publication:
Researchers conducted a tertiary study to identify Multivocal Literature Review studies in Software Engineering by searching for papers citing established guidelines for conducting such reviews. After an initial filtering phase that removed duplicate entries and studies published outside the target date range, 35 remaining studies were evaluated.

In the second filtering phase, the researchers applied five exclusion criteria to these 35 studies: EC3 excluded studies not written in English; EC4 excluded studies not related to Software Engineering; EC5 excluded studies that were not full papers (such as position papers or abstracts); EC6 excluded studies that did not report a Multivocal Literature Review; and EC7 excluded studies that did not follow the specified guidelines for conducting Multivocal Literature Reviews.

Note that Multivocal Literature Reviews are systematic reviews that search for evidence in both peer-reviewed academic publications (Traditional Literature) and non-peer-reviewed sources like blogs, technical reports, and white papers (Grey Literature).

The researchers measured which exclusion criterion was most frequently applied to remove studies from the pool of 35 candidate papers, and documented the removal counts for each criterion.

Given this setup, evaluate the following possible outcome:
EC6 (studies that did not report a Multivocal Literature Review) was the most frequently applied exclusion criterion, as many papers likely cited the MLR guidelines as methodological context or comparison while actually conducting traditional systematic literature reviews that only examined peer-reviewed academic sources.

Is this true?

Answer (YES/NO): NO